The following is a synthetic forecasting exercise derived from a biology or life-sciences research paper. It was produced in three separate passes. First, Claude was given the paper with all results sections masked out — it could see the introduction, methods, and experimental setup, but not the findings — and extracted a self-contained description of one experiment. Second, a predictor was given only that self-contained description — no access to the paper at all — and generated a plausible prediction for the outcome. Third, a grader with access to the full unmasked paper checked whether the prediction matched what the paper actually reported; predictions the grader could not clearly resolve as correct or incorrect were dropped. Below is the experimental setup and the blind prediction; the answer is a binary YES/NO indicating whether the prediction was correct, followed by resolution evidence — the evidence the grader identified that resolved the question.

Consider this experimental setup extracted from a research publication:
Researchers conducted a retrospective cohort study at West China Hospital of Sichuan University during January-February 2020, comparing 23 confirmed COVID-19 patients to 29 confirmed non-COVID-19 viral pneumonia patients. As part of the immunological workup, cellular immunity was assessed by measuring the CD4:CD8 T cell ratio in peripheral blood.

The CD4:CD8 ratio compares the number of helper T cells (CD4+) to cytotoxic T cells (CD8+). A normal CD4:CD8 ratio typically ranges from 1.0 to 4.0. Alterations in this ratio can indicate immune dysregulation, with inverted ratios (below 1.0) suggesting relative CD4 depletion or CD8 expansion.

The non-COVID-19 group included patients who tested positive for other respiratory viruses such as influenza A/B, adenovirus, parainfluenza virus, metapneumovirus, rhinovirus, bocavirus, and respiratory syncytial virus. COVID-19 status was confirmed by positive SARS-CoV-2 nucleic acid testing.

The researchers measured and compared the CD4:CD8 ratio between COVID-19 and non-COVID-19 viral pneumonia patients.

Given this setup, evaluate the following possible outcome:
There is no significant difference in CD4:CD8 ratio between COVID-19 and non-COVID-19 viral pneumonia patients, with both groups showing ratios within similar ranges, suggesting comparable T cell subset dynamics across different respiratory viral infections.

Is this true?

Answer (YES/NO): YES